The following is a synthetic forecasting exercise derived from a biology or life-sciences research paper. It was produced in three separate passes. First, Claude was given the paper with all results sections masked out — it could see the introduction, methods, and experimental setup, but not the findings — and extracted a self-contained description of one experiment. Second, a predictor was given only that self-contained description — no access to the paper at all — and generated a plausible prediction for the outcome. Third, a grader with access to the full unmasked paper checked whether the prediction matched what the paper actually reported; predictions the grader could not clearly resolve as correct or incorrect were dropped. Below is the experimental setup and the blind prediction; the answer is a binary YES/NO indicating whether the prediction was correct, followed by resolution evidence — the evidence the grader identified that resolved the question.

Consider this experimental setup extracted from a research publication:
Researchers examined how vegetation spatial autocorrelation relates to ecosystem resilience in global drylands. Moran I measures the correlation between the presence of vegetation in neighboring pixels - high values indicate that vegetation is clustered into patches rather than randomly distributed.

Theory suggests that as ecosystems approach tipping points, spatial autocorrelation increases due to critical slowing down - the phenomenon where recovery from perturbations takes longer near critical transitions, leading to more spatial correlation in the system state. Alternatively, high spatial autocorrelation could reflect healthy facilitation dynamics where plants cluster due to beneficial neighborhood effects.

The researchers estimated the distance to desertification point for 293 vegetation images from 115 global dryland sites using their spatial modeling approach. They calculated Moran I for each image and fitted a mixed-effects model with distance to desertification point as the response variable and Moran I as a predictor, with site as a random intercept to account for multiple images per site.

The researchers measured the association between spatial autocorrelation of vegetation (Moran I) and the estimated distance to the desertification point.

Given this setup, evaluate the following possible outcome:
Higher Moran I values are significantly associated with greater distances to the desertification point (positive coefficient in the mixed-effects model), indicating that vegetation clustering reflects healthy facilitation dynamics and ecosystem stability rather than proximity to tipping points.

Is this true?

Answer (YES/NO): NO